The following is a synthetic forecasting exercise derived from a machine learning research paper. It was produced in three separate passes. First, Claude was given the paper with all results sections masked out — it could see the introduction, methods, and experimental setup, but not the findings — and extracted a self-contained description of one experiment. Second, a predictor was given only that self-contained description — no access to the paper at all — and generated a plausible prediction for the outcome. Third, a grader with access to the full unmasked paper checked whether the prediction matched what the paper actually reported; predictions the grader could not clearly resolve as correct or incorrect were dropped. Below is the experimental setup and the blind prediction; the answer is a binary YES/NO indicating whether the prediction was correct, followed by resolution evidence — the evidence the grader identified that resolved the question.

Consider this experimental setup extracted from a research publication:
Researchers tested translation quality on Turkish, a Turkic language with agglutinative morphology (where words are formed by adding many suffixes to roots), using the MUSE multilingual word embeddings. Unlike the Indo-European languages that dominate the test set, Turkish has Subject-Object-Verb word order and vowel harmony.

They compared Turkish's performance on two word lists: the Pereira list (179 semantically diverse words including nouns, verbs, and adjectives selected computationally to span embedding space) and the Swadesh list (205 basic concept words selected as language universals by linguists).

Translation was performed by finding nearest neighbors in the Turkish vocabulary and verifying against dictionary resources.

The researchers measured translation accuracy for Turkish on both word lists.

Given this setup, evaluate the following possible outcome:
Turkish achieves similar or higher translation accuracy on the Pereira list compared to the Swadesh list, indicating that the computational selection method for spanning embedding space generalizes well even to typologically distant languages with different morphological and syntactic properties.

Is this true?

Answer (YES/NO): YES